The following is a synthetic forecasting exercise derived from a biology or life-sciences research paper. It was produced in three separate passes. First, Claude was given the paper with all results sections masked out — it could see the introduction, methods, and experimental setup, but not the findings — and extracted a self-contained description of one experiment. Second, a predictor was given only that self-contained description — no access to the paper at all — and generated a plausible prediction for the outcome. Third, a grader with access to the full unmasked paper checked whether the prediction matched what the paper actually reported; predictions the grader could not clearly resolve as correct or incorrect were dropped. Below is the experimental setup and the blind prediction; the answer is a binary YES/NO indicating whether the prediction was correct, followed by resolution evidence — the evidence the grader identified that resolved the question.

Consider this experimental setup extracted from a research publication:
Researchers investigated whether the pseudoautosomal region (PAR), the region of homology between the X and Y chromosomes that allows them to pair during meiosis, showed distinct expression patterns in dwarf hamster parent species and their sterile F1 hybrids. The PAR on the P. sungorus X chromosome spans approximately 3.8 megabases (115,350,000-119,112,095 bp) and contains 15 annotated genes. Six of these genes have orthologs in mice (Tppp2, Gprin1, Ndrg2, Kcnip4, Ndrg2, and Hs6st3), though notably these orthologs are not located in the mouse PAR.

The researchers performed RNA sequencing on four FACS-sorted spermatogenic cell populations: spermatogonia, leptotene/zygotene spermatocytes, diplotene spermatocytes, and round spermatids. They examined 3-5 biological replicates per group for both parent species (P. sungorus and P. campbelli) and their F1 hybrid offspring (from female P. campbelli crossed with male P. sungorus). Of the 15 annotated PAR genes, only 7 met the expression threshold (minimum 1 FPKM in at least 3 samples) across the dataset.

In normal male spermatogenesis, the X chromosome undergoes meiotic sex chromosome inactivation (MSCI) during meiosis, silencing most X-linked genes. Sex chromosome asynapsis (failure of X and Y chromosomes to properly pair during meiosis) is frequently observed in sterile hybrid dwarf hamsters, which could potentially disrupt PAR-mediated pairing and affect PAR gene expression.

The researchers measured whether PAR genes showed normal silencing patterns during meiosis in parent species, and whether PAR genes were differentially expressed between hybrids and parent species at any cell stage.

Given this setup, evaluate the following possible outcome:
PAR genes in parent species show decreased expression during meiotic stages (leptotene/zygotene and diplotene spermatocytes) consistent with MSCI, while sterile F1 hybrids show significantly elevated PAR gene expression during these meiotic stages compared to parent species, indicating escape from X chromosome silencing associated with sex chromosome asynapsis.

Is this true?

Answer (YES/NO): NO